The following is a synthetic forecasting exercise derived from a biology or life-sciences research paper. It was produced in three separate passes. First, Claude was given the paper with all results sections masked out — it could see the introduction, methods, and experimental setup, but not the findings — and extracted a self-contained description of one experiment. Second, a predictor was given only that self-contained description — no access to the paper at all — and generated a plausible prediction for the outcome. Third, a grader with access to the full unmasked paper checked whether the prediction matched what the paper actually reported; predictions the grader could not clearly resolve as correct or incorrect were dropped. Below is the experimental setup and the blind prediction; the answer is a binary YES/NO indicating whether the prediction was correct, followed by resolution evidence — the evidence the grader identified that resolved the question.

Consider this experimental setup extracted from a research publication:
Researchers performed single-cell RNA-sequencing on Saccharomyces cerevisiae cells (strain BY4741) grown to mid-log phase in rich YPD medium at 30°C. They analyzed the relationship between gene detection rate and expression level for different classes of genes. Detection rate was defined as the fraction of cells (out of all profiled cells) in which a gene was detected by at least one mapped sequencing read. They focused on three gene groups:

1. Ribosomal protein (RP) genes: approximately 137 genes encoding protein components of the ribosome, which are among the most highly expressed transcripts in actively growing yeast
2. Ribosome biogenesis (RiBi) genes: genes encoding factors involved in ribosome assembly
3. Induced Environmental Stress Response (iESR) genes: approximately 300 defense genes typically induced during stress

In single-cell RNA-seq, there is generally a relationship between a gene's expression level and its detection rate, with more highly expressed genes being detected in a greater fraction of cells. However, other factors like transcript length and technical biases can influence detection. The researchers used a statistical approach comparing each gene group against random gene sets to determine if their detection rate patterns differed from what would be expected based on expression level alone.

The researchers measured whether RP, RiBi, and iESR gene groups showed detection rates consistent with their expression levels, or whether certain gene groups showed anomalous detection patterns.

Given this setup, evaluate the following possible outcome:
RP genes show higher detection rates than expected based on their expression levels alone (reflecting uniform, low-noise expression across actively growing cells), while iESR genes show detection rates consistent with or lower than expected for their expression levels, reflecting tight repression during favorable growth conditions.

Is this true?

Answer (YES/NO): YES